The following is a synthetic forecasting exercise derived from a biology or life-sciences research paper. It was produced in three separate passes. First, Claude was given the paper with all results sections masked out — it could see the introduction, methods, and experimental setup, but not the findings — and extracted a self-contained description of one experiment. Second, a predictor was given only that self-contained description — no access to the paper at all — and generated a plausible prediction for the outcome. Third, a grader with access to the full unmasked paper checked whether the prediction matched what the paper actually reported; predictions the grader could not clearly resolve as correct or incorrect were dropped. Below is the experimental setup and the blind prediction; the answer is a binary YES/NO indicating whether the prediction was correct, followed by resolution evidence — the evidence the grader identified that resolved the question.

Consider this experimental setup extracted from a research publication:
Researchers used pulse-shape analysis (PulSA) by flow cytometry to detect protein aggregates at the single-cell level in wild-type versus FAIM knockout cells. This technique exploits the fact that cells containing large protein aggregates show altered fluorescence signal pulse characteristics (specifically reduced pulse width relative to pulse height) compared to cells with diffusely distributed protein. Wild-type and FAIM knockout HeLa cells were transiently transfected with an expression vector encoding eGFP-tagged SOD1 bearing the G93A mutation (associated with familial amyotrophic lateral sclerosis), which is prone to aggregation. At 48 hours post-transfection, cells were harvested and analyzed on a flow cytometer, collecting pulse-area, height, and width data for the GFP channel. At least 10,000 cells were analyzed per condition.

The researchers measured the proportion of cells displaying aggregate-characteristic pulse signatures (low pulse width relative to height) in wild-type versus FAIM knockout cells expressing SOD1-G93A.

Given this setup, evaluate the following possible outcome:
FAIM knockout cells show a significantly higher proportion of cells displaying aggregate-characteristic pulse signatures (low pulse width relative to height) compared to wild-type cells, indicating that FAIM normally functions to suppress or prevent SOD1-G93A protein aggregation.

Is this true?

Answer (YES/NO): YES